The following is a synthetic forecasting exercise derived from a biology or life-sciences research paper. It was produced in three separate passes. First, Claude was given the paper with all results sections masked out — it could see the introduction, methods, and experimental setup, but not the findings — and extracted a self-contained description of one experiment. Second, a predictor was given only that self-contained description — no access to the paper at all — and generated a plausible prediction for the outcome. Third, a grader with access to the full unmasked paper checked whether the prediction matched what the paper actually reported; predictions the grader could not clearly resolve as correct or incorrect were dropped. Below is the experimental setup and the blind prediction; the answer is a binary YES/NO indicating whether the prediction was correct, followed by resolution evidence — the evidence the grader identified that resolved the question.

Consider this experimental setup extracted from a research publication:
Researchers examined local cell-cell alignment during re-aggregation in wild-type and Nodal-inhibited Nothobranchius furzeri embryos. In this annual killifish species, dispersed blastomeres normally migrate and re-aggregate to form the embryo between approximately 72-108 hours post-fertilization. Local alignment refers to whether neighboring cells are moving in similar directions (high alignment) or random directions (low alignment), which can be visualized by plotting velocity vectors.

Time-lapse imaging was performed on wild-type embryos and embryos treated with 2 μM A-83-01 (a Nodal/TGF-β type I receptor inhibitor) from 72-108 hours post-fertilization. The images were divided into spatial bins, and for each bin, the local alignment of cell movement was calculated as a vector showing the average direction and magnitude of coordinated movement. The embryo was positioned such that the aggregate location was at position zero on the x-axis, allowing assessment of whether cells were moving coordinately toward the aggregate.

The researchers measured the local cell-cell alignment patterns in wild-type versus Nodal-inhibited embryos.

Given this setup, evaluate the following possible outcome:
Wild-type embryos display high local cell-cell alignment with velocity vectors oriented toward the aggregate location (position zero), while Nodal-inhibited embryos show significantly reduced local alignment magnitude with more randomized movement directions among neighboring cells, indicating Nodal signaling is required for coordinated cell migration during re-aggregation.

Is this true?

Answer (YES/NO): YES